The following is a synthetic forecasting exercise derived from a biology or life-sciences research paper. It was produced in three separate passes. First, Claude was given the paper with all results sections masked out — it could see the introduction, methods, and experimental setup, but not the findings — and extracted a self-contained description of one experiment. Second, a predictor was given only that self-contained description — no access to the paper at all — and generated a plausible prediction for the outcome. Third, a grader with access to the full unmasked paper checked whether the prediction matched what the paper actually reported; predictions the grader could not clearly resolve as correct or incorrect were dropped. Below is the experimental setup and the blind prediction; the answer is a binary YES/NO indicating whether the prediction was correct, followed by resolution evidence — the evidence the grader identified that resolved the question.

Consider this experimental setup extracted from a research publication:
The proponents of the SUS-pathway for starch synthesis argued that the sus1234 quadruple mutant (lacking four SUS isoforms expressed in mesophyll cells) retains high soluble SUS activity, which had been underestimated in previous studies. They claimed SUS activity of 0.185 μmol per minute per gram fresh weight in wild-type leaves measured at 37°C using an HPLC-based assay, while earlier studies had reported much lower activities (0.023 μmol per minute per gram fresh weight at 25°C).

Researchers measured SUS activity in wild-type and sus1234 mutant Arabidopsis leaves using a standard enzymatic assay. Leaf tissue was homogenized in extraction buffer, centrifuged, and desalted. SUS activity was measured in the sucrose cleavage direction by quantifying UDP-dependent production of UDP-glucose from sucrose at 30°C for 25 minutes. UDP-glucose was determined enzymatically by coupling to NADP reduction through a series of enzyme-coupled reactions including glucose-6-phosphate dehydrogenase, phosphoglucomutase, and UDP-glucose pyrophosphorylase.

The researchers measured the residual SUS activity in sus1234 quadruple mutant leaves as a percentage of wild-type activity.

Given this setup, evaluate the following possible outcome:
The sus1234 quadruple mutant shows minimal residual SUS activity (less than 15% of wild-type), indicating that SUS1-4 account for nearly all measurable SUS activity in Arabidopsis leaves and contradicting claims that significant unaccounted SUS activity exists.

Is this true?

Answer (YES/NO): YES